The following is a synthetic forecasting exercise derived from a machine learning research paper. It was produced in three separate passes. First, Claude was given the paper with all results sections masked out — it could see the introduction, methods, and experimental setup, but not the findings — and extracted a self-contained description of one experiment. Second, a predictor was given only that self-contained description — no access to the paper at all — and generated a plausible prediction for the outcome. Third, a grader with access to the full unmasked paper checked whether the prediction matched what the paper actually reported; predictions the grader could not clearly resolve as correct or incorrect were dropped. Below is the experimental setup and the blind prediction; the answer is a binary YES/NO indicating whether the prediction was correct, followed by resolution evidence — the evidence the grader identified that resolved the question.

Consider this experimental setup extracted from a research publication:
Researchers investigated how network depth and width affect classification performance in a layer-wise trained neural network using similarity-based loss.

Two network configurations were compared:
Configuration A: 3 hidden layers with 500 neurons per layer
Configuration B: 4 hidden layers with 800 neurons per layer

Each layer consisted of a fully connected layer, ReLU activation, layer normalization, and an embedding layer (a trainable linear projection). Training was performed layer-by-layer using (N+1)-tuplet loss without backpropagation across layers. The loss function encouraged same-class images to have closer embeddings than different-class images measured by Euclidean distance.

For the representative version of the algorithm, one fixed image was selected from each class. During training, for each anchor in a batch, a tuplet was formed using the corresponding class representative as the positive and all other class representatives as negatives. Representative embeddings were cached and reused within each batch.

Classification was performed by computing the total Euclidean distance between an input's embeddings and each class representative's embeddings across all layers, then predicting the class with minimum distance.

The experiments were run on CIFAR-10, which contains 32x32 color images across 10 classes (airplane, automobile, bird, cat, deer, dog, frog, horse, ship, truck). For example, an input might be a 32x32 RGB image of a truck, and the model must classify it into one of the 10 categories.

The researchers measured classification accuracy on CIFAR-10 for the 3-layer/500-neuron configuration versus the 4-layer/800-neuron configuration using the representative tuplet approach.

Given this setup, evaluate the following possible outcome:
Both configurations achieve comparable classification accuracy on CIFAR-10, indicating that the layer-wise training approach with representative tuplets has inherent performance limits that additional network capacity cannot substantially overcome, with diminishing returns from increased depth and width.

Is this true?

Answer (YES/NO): YES